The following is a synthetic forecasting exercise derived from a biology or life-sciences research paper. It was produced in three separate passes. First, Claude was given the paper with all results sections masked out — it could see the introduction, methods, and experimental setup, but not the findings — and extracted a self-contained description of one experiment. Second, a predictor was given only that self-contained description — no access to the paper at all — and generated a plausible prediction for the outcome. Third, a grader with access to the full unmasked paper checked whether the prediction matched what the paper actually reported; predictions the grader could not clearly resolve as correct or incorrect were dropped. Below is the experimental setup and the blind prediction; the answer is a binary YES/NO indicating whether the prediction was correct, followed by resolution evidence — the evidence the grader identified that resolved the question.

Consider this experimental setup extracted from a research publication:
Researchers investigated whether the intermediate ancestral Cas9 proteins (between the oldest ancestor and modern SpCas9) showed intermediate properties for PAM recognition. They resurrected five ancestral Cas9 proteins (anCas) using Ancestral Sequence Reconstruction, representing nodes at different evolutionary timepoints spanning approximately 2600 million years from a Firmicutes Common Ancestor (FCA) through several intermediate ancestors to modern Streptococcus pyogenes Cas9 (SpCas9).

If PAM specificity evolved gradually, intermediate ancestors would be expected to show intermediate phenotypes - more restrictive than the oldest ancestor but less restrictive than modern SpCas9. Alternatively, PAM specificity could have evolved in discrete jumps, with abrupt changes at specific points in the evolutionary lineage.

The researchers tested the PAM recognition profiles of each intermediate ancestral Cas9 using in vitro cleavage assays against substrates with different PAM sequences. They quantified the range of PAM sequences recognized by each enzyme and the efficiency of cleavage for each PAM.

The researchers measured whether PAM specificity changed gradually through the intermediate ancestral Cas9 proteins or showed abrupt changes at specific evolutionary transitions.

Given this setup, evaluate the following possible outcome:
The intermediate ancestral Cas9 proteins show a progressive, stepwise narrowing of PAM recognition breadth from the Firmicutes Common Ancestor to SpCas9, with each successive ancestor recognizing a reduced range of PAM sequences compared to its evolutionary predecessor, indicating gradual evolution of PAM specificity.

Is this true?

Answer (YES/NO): YES